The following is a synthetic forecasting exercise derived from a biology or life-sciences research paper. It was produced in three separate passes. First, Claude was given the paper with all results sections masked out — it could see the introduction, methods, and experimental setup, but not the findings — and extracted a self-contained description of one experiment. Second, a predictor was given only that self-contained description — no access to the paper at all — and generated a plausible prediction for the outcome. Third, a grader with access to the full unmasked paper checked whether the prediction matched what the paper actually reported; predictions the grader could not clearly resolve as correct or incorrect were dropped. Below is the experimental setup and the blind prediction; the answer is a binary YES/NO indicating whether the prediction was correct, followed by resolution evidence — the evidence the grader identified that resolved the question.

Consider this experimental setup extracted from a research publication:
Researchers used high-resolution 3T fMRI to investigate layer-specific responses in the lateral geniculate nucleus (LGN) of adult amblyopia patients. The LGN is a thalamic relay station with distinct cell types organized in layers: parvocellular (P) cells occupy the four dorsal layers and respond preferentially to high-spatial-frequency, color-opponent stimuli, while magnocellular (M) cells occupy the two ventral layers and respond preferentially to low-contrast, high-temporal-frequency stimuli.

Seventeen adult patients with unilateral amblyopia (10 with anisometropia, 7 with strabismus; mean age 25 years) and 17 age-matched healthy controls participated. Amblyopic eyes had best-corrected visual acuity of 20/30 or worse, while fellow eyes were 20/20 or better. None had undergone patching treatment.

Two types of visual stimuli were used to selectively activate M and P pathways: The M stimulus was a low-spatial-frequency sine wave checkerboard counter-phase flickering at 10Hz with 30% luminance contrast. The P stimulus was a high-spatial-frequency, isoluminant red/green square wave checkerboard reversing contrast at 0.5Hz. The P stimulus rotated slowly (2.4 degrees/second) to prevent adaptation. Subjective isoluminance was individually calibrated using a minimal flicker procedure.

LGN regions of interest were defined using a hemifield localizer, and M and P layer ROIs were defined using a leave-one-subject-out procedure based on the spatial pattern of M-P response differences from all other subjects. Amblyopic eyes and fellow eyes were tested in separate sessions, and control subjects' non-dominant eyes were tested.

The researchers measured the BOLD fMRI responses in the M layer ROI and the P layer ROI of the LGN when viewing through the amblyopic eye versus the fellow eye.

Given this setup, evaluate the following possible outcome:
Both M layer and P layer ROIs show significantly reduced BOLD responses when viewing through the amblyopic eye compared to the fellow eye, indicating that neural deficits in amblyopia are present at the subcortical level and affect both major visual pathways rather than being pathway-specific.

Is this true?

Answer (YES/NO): NO